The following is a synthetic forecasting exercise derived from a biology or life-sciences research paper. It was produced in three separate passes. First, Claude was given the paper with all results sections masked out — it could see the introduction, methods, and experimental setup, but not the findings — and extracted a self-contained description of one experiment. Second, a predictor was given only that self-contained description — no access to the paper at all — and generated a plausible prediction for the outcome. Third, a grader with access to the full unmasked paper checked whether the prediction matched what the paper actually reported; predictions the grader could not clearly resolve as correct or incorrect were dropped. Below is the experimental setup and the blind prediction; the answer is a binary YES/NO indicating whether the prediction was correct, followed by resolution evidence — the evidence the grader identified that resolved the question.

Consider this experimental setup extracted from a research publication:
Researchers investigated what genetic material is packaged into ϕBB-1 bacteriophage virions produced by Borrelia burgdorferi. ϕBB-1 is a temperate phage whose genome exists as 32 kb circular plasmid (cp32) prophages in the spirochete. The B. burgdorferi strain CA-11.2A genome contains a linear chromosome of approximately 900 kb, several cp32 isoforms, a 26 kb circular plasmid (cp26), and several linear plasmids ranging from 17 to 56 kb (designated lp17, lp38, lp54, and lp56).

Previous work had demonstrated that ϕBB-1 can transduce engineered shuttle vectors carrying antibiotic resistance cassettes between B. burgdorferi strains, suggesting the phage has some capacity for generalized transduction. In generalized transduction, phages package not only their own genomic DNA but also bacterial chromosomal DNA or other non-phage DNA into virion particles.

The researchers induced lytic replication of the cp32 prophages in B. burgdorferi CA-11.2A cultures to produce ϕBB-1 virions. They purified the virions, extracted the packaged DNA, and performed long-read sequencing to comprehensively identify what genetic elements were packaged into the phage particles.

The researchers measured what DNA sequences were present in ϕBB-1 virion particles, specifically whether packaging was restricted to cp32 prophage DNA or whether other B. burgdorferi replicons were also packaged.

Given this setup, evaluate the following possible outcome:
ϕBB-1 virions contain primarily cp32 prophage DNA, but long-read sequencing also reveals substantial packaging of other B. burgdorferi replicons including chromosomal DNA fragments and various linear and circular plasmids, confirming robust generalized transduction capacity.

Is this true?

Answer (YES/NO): YES